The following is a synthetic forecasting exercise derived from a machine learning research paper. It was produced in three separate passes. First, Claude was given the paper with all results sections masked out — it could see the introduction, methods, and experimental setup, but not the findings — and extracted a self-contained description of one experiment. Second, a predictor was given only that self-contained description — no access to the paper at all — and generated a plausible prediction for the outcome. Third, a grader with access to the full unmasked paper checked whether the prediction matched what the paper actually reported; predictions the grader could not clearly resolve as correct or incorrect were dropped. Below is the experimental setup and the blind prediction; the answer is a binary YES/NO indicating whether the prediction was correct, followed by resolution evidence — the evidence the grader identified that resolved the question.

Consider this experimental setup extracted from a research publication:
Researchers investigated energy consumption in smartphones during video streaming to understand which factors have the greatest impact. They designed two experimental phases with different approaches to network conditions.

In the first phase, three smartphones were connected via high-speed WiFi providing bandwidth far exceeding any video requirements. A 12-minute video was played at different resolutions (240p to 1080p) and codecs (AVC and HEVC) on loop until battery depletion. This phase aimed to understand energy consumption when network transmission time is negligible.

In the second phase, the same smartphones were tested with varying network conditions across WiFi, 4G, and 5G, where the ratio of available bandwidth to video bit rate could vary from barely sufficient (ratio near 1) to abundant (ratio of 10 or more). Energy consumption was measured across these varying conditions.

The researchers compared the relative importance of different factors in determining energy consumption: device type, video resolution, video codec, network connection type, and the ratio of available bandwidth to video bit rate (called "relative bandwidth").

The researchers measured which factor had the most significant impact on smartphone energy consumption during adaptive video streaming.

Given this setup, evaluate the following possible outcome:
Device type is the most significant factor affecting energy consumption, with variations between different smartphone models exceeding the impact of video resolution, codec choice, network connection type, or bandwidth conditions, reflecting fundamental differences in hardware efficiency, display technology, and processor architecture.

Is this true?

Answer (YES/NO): NO